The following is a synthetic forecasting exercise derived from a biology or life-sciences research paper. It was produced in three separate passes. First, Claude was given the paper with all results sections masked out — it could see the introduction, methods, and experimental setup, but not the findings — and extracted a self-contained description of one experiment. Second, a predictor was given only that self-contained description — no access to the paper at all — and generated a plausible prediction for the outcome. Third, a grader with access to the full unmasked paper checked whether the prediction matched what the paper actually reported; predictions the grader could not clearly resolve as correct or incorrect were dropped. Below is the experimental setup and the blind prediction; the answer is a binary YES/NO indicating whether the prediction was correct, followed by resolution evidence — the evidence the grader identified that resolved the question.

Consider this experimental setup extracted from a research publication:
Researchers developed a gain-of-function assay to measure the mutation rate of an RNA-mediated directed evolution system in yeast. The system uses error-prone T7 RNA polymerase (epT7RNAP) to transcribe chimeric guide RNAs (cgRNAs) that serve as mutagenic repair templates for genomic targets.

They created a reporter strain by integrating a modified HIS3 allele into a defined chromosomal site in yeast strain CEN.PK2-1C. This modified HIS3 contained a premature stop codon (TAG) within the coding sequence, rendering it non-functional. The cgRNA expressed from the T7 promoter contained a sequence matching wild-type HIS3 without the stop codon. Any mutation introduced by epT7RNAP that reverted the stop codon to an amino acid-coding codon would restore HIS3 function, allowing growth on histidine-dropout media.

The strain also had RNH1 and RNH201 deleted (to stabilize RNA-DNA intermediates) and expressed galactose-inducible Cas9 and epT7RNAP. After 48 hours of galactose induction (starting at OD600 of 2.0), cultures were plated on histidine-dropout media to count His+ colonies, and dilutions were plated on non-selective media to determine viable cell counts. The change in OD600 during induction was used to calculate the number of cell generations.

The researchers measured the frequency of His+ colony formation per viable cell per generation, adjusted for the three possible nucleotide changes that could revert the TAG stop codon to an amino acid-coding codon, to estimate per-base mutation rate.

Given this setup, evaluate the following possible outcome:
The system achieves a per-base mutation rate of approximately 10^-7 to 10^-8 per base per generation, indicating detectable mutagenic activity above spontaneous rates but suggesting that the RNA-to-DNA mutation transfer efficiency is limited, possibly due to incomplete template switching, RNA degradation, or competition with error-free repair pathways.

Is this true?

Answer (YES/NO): NO